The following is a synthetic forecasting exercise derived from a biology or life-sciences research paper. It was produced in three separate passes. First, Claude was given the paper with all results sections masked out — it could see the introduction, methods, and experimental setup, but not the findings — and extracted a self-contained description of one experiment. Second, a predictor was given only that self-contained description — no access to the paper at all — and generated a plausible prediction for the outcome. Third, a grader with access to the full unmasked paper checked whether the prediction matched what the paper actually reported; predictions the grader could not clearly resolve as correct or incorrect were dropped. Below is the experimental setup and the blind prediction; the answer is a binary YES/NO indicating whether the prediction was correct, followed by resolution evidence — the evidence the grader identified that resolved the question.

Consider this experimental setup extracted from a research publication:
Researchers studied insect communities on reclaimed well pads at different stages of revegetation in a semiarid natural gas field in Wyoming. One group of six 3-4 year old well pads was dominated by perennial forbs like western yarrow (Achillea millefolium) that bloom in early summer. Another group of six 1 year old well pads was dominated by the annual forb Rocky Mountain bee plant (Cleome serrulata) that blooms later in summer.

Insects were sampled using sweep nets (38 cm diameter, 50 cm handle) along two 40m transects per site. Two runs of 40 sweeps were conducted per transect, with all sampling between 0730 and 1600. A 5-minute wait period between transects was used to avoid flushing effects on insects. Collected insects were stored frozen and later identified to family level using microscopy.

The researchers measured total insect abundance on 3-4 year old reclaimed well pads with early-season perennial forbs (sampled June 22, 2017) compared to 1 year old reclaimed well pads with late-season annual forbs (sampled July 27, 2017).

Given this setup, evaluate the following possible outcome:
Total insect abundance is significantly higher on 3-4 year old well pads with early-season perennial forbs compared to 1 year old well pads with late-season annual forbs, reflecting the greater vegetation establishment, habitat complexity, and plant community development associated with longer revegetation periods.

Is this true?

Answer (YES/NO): NO